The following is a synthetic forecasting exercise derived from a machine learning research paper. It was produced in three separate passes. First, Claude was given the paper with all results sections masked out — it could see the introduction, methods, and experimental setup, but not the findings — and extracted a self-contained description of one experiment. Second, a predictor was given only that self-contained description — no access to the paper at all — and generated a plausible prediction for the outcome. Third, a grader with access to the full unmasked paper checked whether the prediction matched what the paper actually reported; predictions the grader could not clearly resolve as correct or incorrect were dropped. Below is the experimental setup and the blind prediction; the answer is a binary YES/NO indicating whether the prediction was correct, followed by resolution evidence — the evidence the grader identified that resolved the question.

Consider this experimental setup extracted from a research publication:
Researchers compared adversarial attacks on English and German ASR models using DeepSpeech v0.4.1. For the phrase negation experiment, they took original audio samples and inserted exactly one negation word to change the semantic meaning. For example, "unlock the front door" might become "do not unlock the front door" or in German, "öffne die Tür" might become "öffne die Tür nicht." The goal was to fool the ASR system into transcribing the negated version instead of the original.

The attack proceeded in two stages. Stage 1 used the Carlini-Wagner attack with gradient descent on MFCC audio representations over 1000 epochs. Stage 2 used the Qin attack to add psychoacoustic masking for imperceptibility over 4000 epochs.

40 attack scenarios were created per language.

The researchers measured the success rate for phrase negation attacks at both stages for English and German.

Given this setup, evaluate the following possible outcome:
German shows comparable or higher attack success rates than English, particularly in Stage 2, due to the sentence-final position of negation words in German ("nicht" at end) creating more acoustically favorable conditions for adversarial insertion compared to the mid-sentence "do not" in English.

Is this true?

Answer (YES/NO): NO